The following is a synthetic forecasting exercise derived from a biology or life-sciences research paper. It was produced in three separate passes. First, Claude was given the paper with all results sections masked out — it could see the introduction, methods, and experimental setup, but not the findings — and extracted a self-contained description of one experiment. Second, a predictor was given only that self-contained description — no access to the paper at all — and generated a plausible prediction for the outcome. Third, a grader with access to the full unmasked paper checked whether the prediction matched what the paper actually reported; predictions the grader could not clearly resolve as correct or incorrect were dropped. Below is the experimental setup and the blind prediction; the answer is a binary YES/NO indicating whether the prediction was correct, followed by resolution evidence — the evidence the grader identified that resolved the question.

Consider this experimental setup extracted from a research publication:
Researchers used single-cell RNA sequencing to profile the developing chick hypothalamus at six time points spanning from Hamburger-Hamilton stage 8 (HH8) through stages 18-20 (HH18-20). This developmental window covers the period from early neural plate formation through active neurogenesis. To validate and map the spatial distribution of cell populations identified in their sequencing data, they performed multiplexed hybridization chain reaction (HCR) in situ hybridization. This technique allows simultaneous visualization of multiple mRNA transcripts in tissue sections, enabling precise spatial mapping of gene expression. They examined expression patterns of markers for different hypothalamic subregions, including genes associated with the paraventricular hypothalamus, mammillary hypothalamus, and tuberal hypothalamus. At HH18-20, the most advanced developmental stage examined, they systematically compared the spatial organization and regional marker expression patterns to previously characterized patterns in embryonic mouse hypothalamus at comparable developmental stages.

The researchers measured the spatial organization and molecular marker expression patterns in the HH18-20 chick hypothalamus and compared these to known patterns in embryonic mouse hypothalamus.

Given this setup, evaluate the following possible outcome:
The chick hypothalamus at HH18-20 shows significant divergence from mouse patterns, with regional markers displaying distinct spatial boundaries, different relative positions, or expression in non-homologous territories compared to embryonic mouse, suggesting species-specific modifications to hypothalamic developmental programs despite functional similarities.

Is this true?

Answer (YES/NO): NO